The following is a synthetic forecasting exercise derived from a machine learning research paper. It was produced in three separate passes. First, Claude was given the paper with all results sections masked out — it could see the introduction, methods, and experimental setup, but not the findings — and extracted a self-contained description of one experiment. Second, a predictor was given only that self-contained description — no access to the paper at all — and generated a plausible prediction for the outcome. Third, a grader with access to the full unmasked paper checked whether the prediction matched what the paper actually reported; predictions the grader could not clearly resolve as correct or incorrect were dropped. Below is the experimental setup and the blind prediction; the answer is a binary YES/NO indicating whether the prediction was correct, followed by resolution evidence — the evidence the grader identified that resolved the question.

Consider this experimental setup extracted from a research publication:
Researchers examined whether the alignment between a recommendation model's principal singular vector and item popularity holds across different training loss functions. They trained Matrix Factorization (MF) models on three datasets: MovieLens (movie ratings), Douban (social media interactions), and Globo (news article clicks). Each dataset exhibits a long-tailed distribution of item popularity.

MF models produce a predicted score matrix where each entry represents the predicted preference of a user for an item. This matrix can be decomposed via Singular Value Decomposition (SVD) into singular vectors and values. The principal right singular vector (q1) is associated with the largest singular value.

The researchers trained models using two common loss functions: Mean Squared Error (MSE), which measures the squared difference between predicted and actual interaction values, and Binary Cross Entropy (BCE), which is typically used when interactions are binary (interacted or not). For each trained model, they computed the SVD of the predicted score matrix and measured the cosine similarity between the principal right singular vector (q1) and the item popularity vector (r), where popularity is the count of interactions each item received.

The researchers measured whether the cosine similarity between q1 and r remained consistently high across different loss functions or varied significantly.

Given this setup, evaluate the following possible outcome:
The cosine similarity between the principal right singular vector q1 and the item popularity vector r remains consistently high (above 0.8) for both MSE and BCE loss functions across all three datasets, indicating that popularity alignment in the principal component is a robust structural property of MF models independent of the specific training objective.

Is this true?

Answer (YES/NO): YES